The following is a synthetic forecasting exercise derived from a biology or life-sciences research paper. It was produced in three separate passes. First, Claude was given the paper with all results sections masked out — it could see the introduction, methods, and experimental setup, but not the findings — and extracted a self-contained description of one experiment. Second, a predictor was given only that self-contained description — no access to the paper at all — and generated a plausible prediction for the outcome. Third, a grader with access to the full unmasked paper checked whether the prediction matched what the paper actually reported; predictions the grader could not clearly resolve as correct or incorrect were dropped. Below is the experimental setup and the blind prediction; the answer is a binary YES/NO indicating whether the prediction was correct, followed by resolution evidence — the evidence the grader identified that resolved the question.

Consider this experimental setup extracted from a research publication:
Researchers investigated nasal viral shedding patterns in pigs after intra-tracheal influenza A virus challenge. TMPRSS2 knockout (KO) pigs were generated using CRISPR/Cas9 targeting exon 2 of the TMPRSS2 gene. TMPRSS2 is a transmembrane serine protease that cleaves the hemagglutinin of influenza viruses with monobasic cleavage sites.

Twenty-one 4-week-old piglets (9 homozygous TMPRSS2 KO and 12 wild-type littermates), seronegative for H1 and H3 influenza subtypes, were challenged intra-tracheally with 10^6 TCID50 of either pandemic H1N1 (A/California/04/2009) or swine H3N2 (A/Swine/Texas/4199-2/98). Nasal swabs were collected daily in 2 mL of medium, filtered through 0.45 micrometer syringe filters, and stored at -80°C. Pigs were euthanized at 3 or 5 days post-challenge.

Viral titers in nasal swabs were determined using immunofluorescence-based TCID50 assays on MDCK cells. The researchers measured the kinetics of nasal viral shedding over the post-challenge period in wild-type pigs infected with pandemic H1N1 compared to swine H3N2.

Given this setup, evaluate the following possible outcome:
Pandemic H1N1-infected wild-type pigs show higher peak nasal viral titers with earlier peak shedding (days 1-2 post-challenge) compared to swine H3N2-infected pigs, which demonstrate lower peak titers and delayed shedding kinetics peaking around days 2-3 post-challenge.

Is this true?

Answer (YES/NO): NO